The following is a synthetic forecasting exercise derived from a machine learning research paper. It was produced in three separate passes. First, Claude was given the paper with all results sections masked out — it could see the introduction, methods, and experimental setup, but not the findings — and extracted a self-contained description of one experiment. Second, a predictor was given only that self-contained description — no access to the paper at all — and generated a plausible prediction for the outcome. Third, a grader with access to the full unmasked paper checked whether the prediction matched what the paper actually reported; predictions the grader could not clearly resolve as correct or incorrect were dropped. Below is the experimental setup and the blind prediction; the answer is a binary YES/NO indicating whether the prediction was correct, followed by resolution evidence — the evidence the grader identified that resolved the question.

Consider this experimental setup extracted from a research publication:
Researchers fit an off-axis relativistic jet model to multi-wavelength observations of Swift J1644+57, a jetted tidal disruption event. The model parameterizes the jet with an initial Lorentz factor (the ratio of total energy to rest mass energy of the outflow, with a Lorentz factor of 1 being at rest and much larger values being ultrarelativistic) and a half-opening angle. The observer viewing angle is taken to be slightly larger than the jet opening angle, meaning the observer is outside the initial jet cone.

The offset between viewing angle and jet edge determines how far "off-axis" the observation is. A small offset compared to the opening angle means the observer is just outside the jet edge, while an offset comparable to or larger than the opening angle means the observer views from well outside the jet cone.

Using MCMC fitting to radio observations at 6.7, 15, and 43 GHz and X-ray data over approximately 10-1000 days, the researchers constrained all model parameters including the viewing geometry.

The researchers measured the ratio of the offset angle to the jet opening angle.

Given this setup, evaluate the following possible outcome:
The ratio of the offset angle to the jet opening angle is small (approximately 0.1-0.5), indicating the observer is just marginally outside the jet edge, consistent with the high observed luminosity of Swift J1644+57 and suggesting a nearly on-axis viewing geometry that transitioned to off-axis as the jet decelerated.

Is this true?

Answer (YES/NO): YES